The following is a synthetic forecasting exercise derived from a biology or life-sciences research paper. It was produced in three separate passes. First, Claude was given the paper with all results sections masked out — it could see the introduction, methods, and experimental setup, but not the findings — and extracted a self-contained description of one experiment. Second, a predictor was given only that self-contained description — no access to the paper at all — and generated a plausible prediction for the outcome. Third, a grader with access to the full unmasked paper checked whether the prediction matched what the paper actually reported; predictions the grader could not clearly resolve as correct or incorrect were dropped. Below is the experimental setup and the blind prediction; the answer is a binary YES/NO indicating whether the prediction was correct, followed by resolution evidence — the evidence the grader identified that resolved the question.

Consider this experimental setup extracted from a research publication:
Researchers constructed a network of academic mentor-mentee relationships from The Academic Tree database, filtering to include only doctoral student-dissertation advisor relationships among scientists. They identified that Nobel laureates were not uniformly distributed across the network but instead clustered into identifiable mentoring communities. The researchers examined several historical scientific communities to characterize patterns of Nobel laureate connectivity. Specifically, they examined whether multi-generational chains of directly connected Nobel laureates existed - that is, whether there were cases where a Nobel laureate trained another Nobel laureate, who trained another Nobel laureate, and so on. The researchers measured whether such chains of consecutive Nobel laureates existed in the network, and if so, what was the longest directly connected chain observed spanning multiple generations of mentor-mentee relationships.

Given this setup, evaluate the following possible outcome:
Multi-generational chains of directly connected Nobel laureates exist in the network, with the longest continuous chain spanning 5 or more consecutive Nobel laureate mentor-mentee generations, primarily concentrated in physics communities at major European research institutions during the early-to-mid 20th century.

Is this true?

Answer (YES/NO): NO